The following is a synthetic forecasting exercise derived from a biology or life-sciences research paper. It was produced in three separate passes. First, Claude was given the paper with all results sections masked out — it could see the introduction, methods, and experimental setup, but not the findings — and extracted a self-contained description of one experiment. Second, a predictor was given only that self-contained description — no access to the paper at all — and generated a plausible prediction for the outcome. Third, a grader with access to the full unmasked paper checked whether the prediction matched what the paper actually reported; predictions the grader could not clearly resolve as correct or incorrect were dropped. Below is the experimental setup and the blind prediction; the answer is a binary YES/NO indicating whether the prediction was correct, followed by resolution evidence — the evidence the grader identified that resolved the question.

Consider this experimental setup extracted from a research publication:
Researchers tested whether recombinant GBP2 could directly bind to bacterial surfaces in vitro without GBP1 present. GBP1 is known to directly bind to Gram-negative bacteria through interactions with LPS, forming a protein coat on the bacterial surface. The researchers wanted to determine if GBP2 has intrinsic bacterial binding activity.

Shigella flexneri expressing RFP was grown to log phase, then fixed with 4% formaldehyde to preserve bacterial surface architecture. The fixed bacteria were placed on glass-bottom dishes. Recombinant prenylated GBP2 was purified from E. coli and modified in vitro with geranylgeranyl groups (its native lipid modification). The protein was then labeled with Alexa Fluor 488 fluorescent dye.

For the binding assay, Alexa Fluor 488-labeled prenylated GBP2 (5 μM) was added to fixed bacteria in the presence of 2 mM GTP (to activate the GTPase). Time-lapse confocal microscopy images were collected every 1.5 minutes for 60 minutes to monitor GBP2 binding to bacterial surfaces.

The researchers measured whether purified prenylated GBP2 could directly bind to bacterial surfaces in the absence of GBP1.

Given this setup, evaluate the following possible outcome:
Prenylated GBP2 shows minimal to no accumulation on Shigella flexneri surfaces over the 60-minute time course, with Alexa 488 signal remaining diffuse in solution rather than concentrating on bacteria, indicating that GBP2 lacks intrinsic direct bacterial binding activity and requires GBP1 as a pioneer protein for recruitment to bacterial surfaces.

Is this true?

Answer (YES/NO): YES